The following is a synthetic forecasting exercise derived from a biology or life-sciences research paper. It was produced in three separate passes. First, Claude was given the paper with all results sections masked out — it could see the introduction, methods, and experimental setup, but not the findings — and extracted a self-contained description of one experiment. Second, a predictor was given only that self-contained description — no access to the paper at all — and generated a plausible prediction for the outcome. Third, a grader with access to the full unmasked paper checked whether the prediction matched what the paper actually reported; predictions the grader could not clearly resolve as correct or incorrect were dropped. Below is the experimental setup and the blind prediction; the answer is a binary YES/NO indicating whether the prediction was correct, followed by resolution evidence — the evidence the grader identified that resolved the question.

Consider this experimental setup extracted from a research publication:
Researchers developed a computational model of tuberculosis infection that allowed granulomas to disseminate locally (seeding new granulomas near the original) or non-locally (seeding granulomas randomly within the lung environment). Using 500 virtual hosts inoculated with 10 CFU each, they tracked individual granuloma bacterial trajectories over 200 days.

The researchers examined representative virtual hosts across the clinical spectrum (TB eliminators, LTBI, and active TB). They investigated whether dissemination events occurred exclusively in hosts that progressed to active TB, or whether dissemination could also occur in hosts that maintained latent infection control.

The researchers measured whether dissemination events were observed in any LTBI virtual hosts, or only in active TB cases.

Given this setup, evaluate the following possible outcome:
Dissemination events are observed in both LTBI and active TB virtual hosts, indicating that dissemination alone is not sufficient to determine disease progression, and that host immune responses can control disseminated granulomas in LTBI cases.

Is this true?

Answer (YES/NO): YES